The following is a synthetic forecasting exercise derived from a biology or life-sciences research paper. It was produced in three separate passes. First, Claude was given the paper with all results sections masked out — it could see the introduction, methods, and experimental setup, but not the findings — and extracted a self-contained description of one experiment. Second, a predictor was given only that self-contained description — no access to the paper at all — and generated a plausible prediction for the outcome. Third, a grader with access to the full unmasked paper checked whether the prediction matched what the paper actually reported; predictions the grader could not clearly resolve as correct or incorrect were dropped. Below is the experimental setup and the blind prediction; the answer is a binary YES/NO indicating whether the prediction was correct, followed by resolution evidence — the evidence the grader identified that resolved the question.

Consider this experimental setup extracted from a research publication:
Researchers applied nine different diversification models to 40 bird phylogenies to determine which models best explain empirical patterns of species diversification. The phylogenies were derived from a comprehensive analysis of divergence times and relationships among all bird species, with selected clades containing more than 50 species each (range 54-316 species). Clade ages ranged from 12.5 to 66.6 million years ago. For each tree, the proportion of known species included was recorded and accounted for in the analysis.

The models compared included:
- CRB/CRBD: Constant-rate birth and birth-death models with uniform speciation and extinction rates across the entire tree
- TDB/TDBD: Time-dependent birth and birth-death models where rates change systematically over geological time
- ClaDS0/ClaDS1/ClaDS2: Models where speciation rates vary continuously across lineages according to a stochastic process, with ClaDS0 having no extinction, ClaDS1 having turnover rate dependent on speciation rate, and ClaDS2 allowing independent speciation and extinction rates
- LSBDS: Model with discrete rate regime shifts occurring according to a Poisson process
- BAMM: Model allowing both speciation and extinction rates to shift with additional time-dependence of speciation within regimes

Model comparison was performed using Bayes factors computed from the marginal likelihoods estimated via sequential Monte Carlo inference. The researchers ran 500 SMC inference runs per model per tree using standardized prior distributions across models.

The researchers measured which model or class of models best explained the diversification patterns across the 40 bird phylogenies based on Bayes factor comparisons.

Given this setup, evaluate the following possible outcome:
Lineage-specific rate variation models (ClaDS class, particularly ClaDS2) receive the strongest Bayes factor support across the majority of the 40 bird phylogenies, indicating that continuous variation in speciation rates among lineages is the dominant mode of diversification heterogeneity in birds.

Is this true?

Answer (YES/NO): NO